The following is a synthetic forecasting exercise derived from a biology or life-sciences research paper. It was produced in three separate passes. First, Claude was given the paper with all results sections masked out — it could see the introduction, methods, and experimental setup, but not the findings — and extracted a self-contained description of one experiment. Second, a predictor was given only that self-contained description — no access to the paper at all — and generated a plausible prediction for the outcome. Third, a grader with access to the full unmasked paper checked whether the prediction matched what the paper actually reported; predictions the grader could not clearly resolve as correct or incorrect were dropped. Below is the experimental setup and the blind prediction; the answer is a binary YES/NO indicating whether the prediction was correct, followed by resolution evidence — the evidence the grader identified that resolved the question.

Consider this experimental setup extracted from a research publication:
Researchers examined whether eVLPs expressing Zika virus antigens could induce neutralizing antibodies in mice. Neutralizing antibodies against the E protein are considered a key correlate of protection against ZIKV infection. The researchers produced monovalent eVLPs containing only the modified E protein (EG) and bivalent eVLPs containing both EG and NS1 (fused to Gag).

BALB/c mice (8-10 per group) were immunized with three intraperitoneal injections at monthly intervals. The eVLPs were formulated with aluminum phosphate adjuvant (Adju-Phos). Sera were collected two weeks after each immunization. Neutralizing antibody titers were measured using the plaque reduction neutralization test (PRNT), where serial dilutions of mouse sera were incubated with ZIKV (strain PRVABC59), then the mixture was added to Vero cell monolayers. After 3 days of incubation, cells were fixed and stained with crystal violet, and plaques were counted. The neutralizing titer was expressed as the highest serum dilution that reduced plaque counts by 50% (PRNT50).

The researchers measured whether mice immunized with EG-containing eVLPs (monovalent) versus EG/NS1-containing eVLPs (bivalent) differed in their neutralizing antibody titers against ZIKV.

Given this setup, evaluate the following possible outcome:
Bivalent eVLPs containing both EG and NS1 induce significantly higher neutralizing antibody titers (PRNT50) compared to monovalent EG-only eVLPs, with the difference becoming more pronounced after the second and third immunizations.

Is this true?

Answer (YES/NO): NO